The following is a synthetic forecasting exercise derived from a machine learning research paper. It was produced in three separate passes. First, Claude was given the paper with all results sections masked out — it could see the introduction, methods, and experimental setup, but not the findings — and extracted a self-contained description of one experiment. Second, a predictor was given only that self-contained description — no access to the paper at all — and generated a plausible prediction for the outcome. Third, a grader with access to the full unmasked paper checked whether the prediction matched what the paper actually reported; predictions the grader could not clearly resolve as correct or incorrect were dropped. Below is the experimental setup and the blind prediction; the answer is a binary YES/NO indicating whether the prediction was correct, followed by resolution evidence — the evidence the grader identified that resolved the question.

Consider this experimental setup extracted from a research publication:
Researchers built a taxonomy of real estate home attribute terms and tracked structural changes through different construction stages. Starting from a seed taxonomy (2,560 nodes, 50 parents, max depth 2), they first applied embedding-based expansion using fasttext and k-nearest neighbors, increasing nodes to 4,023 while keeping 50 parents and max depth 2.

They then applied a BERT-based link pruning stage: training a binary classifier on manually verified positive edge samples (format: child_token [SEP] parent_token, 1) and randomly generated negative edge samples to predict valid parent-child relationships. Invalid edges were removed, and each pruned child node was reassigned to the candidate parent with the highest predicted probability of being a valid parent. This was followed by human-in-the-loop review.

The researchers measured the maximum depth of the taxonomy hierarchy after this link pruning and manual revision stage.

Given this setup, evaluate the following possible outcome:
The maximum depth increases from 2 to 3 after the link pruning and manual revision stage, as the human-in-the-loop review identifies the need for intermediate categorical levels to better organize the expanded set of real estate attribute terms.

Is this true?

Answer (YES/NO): NO